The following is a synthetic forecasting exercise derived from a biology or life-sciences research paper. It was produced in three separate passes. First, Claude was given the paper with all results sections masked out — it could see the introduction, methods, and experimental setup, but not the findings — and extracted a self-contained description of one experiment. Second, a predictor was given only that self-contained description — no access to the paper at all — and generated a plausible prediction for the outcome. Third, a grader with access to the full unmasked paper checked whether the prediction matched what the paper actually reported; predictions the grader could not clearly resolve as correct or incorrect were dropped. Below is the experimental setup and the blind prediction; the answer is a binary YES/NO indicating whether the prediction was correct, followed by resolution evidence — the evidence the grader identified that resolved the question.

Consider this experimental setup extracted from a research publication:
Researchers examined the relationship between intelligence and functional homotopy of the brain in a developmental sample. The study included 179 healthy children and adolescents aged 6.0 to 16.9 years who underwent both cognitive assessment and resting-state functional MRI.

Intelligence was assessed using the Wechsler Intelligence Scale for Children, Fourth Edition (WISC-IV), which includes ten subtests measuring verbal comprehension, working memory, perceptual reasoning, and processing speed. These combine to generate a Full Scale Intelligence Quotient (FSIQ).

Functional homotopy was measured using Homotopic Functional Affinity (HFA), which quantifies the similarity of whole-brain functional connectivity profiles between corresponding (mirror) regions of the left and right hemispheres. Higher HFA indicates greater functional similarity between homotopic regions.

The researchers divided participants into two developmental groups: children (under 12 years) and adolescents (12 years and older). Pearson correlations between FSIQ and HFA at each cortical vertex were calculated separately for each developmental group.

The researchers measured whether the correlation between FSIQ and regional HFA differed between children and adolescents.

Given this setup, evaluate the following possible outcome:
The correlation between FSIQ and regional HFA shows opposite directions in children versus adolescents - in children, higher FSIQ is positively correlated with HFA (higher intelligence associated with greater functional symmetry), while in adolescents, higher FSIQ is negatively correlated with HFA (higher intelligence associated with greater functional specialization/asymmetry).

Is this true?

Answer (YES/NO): NO